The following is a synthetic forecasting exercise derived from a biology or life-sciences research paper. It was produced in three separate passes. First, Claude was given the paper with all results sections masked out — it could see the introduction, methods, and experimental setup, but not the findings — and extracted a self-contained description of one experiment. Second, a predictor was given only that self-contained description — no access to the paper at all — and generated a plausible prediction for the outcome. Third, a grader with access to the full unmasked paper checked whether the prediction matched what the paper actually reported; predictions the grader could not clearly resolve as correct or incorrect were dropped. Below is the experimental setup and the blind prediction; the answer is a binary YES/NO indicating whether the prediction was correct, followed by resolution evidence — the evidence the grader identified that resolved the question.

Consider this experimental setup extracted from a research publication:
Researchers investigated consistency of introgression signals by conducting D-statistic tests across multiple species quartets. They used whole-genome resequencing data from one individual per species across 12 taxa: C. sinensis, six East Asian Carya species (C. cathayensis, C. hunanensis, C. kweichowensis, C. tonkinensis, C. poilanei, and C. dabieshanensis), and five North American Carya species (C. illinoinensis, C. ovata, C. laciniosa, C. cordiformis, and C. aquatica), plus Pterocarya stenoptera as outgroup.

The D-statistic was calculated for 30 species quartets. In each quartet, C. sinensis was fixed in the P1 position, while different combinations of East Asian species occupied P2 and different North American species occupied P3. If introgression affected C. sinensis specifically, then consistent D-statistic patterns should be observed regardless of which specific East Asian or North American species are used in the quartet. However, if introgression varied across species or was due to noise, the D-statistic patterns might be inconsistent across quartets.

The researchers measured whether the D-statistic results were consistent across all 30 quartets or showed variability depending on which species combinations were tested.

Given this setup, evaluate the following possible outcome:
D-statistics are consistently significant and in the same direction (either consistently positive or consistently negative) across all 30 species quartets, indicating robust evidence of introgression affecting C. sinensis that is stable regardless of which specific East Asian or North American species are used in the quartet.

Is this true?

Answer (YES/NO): YES